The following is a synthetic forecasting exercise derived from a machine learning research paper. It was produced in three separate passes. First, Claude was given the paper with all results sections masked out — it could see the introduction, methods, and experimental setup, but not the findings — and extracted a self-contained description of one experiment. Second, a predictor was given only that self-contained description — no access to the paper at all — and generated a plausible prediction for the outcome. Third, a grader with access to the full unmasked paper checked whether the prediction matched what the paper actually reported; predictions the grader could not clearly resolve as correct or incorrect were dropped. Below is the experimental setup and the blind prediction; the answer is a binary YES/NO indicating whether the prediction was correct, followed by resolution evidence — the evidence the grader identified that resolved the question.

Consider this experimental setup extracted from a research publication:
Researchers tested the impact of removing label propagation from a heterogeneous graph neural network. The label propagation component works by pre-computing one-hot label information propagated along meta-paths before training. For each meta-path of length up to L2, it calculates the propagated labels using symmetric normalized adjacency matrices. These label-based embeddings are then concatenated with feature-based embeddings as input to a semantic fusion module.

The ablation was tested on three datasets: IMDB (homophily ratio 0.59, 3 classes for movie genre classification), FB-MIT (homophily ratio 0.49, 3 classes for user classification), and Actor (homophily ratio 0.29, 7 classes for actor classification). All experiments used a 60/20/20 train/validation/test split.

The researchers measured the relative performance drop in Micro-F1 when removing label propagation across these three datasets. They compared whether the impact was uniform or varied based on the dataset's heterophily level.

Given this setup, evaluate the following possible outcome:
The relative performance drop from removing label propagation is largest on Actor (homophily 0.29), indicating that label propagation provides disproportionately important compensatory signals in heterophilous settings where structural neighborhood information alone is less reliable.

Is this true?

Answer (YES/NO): YES